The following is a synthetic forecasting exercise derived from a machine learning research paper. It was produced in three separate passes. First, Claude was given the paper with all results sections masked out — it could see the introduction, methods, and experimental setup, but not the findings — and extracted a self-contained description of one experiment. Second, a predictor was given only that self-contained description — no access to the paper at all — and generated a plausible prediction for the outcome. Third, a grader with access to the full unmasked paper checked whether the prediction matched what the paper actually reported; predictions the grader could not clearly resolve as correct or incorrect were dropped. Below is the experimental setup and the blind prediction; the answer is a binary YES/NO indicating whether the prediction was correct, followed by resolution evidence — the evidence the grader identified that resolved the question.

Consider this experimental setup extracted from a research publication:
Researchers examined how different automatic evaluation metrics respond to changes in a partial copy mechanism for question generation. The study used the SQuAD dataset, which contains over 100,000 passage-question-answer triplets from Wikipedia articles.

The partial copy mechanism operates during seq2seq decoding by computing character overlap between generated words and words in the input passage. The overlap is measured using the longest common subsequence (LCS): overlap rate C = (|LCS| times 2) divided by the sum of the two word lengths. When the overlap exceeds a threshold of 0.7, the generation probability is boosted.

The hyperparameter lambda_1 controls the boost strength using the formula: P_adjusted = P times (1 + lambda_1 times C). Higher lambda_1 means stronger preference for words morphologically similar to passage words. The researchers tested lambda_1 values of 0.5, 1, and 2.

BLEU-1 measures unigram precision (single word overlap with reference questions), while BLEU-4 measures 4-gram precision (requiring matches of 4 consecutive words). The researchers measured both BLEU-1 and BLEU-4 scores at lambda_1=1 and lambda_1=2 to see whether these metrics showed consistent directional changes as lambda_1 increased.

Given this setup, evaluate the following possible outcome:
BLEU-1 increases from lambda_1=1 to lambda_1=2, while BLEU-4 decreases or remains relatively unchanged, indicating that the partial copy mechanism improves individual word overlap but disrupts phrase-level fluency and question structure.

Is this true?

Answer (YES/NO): NO